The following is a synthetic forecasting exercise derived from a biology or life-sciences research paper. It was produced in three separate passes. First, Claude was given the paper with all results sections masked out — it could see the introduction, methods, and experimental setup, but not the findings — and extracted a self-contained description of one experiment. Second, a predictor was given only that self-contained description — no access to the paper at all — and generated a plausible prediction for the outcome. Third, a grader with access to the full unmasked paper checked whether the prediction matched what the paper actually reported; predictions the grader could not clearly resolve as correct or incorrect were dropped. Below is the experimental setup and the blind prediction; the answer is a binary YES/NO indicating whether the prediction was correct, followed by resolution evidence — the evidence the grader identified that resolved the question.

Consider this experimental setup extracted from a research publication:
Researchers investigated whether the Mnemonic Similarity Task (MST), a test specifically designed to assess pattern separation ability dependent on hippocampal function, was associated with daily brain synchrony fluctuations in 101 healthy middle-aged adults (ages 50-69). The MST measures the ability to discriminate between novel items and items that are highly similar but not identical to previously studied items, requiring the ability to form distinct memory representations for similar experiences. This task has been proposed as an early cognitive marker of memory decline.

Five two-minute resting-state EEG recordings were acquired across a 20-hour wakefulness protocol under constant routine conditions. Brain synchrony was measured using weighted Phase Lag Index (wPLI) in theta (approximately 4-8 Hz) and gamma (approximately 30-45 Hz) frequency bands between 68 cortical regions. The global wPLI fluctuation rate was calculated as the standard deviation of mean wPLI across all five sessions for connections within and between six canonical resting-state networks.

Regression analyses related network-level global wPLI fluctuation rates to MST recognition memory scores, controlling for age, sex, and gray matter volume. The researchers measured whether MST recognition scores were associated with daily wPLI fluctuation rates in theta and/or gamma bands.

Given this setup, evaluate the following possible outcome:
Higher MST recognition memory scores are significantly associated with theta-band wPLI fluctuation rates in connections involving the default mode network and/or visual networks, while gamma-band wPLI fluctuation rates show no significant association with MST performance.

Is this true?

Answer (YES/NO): NO